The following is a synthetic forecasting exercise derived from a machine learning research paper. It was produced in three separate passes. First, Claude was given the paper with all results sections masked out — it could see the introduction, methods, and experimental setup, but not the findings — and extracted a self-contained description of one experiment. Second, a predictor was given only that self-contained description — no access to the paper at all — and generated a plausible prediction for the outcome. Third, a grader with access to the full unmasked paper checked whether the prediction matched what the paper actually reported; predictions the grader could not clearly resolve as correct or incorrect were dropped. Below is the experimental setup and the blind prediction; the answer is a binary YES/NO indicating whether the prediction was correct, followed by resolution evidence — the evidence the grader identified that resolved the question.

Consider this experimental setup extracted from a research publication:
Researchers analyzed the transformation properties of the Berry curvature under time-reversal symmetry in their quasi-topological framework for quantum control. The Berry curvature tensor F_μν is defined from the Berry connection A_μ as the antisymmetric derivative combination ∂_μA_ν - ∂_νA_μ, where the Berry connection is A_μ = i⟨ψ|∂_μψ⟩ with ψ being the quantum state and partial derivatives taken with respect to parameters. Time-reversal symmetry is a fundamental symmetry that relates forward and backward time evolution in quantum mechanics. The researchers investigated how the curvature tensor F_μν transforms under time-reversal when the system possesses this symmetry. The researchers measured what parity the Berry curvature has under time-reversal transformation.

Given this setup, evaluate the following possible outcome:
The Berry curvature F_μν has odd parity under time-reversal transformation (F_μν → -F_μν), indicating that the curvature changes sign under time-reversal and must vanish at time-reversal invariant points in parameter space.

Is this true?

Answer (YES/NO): YES